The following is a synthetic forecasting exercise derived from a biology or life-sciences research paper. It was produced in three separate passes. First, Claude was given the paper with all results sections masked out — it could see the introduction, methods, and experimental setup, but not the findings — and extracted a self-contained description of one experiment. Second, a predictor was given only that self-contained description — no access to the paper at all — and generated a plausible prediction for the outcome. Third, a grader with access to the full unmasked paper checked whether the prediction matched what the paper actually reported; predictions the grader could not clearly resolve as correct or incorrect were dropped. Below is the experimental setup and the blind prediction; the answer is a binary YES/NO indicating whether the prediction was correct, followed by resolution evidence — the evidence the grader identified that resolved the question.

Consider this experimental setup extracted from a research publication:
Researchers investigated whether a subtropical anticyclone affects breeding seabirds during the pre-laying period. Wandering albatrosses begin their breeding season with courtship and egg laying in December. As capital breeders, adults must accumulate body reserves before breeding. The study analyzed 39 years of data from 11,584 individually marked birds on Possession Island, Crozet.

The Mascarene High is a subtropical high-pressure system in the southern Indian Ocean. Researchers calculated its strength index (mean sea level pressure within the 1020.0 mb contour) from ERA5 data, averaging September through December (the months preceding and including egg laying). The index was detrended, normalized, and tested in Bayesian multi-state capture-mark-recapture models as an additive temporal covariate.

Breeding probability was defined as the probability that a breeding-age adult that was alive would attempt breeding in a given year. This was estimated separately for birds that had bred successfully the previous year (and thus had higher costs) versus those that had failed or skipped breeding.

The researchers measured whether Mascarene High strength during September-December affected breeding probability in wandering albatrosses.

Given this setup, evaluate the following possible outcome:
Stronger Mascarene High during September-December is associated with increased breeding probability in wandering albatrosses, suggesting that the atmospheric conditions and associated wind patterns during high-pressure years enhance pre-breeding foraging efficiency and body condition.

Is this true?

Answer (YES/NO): YES